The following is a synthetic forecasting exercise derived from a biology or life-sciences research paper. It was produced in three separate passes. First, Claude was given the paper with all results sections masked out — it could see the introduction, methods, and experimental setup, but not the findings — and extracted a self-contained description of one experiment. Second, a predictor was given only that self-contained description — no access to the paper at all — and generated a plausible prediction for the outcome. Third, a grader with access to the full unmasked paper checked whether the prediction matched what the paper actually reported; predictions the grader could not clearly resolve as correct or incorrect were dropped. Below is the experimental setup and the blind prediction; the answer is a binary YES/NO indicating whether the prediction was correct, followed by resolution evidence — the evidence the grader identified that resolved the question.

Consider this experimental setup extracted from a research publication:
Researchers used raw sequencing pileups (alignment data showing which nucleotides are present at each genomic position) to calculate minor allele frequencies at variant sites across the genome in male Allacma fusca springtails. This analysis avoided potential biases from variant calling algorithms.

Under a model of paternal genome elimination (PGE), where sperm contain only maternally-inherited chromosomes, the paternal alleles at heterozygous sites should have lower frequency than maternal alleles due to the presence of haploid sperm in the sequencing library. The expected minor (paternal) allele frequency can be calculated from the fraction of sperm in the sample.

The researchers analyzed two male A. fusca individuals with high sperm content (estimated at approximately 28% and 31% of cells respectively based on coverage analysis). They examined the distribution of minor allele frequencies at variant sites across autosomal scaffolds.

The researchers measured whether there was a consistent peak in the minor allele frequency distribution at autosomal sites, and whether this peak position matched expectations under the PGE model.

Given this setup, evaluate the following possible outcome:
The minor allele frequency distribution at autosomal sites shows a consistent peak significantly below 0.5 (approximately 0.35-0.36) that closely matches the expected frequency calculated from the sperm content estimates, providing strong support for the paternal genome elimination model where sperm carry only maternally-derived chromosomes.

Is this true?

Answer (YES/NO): NO